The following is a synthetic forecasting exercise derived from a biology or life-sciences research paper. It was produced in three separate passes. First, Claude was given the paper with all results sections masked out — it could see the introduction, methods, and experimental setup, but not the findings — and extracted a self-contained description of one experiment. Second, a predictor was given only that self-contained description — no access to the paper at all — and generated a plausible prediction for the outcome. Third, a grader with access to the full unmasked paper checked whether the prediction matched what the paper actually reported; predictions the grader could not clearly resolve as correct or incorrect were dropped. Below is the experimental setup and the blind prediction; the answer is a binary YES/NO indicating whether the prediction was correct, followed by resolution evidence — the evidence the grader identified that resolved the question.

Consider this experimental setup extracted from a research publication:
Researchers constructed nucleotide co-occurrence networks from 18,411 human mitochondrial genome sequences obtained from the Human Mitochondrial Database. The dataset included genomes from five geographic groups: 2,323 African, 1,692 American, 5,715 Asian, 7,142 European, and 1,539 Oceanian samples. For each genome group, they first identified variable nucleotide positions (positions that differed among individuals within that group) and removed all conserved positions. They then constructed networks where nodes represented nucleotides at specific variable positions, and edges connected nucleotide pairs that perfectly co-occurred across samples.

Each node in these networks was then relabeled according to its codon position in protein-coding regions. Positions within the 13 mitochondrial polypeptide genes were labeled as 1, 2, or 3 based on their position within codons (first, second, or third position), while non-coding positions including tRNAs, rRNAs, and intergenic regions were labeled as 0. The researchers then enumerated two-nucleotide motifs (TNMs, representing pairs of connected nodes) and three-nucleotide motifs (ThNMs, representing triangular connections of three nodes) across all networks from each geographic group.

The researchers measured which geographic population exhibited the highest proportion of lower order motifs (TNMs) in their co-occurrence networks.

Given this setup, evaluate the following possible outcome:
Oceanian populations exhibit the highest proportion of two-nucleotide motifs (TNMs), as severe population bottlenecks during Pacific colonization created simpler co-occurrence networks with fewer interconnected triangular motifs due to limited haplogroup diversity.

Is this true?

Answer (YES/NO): NO